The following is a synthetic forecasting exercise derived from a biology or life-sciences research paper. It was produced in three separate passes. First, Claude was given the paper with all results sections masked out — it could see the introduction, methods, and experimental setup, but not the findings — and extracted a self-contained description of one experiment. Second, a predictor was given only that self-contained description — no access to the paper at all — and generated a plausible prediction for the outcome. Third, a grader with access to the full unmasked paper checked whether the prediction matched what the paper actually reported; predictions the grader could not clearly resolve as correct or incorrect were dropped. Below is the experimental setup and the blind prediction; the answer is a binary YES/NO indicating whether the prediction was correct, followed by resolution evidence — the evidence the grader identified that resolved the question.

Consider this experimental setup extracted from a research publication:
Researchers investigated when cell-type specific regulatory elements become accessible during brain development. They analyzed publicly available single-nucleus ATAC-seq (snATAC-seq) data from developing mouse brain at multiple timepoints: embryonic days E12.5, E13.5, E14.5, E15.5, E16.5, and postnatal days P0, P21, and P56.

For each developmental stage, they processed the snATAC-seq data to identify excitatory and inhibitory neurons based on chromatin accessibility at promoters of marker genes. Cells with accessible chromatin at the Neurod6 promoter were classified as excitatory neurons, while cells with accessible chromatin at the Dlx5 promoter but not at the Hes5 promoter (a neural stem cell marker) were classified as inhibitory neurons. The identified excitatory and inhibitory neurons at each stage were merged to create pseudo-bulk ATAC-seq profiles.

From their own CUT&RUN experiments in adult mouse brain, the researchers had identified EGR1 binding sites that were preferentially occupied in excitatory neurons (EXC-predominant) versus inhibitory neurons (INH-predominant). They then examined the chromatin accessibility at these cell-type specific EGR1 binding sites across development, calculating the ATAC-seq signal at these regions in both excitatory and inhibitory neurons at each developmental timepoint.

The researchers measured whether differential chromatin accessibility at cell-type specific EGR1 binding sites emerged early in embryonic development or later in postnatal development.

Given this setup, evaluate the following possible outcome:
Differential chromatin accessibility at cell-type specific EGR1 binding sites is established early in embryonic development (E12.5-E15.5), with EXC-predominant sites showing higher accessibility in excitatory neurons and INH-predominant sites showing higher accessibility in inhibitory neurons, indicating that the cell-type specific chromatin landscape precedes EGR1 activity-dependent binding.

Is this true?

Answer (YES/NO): NO